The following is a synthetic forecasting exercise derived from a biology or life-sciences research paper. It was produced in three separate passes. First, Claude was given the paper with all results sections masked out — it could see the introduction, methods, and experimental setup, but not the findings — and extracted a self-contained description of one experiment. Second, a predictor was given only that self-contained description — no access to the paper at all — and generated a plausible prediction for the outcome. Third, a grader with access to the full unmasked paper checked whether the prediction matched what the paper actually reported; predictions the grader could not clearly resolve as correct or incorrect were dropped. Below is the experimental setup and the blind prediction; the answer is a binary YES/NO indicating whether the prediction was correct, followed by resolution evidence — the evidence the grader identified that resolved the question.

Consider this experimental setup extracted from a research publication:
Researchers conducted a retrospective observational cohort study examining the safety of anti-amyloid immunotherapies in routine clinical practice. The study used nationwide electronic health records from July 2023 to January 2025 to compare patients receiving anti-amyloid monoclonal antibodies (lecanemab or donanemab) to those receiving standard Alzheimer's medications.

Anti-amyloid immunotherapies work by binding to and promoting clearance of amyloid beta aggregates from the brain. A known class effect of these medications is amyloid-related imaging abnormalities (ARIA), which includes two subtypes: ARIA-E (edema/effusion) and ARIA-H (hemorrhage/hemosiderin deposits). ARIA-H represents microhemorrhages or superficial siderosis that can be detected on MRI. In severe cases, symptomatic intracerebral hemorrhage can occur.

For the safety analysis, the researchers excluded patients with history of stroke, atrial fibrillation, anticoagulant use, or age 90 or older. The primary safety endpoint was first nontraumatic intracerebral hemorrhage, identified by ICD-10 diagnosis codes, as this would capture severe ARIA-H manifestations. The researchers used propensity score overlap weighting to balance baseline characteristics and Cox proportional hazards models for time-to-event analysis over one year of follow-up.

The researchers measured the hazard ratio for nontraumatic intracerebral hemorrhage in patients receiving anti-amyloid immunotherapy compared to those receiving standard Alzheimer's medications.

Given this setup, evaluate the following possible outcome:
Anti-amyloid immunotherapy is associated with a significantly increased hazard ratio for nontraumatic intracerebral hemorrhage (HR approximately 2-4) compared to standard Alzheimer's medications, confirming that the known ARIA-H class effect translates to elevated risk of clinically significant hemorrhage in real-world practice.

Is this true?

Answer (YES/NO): NO